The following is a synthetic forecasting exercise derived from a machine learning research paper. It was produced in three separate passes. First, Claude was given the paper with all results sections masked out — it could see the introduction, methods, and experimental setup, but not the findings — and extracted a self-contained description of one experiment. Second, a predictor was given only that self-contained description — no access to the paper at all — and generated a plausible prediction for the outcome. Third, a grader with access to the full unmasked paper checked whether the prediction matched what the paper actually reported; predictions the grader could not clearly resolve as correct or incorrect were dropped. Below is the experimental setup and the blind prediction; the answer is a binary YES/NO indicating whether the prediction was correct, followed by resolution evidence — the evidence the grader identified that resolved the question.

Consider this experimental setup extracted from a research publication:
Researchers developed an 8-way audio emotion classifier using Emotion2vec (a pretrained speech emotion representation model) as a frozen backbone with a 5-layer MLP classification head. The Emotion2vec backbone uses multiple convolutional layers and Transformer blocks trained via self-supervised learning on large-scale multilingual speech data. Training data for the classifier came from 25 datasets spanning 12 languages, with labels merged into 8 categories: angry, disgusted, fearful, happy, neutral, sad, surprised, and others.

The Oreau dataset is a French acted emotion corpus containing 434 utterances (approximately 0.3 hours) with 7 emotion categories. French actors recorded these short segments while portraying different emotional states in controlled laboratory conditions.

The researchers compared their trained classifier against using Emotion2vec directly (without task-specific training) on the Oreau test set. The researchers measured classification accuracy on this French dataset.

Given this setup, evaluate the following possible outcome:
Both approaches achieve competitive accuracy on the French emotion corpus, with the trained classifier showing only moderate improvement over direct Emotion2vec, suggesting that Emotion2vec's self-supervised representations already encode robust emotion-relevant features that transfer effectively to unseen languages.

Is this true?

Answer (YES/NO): NO